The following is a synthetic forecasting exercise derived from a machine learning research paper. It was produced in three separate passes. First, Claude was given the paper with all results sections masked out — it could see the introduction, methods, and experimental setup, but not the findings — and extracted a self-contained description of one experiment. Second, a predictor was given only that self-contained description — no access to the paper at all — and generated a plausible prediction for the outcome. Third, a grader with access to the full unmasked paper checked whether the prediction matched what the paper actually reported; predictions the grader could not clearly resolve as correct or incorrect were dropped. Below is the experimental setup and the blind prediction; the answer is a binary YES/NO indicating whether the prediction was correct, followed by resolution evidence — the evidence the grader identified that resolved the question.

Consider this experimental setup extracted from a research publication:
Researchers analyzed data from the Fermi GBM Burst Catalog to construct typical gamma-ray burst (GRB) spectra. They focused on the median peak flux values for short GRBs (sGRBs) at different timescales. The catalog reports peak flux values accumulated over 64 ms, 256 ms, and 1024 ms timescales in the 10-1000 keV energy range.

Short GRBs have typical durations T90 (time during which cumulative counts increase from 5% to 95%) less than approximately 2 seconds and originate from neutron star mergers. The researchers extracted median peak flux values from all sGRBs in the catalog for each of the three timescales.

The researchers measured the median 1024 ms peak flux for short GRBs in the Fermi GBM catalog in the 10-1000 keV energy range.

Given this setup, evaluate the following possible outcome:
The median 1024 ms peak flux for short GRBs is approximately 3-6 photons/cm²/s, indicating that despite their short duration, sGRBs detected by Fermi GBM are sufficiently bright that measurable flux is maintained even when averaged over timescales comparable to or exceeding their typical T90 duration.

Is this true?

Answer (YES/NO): NO